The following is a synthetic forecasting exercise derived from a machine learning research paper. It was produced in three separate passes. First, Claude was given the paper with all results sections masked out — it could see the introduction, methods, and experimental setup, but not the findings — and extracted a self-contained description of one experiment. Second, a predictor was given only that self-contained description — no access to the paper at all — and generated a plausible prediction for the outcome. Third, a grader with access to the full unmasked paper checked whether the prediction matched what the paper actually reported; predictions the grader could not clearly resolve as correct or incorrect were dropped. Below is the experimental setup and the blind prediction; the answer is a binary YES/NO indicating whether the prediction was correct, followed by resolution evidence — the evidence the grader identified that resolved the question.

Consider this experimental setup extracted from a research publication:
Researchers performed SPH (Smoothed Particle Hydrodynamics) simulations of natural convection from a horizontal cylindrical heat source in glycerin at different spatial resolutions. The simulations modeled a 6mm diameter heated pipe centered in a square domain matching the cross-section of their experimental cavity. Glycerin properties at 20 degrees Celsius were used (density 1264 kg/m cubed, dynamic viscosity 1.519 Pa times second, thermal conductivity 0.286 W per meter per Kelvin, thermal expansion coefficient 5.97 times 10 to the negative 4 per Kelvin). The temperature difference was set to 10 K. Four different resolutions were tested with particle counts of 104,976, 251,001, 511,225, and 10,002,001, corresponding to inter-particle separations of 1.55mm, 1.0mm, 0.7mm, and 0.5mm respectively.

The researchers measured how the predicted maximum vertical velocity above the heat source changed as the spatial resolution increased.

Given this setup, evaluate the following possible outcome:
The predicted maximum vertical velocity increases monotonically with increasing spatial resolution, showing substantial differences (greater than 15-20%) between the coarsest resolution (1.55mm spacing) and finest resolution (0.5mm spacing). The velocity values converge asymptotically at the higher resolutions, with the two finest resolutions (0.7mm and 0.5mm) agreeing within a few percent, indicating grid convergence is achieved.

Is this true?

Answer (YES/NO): NO